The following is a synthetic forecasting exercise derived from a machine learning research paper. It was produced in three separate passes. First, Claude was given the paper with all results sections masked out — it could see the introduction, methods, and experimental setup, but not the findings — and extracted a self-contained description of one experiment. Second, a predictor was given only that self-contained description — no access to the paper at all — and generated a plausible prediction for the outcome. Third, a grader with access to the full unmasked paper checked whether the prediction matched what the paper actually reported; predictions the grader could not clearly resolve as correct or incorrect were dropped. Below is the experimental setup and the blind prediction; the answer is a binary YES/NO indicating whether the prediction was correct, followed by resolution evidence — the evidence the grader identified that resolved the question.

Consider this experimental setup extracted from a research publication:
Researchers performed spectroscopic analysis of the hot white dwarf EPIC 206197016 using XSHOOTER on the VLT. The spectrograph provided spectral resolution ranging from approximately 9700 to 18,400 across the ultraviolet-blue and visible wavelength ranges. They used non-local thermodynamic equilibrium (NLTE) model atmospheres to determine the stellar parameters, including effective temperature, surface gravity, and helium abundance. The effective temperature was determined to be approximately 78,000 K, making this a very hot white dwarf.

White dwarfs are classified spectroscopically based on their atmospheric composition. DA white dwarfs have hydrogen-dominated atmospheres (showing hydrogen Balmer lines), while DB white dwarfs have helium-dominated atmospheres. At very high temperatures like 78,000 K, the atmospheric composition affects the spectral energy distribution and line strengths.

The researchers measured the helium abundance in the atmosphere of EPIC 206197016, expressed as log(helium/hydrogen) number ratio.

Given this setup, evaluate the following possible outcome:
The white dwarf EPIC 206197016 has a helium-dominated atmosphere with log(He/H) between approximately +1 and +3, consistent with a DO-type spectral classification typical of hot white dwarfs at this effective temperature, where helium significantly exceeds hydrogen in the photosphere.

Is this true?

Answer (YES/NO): NO